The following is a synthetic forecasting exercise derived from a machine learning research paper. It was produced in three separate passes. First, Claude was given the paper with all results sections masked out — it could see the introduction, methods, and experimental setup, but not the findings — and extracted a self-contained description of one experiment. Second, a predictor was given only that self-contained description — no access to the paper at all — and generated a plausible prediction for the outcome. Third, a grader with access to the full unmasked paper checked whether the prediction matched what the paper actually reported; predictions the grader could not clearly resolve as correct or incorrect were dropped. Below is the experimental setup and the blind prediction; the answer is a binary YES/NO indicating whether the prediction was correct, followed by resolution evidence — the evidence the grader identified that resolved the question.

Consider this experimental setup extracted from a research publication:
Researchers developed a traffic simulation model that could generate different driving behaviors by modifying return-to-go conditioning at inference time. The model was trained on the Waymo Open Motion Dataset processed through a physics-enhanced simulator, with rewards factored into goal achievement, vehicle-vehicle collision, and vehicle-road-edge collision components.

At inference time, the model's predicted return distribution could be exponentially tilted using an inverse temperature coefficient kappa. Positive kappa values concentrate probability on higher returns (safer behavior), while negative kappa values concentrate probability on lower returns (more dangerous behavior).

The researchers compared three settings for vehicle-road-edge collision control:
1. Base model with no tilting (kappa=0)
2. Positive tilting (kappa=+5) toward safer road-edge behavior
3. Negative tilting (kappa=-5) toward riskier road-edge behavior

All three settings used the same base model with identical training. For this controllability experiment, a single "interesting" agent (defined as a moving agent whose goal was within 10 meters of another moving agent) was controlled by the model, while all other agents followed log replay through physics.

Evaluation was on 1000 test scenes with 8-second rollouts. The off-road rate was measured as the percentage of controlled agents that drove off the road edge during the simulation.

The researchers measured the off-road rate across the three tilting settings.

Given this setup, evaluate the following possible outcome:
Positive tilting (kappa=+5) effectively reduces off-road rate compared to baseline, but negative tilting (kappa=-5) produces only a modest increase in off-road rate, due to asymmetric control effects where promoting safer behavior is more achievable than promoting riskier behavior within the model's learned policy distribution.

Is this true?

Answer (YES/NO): NO